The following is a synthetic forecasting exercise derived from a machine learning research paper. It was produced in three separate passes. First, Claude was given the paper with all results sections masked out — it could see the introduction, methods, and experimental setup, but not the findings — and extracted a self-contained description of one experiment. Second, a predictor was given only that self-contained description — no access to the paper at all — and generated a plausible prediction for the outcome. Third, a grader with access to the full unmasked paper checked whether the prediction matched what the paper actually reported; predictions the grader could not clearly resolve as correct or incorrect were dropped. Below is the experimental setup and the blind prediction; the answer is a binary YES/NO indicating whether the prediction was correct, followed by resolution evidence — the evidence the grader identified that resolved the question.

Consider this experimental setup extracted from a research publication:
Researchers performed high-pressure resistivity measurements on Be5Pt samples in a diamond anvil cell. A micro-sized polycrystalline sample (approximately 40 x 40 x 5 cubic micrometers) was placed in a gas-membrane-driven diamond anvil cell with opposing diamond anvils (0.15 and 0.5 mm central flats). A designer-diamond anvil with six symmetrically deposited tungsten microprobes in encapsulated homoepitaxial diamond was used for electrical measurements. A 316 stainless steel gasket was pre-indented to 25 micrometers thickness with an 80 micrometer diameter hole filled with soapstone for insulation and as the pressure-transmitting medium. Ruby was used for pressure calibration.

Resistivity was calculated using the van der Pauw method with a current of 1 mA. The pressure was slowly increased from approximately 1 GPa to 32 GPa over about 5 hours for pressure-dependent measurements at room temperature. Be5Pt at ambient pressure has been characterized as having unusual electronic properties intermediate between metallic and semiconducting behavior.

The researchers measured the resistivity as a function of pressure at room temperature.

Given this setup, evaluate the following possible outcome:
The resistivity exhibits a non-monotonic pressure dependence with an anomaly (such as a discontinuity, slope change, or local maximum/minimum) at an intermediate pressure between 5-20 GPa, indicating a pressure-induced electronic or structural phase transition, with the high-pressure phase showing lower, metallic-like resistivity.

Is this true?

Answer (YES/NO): NO